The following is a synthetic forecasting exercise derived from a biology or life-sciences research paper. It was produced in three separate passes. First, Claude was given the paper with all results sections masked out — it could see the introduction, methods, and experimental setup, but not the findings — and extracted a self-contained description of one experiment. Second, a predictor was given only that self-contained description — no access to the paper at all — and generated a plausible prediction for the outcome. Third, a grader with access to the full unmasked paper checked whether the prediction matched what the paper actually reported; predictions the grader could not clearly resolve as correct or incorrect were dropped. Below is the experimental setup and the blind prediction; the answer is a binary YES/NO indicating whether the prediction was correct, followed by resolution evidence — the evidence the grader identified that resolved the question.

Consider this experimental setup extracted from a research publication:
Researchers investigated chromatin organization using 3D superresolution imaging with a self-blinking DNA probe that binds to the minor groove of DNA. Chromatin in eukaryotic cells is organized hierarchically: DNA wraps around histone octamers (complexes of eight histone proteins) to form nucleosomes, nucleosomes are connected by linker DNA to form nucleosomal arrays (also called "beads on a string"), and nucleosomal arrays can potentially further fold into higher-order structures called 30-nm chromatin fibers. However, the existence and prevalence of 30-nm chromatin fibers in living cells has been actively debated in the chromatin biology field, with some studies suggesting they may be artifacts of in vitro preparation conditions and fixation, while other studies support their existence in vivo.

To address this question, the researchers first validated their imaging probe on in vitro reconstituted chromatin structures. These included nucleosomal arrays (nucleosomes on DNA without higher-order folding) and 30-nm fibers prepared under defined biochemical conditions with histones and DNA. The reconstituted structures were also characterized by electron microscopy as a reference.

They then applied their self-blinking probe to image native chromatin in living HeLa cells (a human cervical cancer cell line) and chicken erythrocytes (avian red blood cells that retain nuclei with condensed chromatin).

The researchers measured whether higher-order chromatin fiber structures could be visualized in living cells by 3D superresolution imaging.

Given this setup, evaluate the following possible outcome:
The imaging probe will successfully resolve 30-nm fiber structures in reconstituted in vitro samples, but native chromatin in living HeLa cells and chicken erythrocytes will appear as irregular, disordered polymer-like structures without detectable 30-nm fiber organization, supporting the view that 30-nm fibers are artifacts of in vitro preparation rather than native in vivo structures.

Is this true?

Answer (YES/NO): NO